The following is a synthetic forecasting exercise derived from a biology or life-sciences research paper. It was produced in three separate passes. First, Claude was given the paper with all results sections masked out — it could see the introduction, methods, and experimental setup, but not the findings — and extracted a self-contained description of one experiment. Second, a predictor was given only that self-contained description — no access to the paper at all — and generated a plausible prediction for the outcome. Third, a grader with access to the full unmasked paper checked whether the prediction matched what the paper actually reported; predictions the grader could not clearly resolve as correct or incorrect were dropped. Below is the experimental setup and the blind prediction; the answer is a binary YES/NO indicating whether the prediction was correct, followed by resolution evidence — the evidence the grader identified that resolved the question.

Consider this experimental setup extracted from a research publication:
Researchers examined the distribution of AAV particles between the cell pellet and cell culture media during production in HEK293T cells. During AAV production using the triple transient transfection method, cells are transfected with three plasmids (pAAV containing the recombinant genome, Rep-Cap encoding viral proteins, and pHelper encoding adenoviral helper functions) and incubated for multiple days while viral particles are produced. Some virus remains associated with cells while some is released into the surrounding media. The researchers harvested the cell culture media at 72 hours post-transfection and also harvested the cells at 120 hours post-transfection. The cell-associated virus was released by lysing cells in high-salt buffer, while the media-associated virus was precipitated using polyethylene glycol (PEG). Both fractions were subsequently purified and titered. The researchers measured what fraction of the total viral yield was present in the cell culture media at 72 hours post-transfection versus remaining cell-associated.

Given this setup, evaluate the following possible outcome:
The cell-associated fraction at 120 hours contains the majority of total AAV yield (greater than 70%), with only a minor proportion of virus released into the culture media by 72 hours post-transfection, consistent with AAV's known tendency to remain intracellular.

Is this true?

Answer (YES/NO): YES